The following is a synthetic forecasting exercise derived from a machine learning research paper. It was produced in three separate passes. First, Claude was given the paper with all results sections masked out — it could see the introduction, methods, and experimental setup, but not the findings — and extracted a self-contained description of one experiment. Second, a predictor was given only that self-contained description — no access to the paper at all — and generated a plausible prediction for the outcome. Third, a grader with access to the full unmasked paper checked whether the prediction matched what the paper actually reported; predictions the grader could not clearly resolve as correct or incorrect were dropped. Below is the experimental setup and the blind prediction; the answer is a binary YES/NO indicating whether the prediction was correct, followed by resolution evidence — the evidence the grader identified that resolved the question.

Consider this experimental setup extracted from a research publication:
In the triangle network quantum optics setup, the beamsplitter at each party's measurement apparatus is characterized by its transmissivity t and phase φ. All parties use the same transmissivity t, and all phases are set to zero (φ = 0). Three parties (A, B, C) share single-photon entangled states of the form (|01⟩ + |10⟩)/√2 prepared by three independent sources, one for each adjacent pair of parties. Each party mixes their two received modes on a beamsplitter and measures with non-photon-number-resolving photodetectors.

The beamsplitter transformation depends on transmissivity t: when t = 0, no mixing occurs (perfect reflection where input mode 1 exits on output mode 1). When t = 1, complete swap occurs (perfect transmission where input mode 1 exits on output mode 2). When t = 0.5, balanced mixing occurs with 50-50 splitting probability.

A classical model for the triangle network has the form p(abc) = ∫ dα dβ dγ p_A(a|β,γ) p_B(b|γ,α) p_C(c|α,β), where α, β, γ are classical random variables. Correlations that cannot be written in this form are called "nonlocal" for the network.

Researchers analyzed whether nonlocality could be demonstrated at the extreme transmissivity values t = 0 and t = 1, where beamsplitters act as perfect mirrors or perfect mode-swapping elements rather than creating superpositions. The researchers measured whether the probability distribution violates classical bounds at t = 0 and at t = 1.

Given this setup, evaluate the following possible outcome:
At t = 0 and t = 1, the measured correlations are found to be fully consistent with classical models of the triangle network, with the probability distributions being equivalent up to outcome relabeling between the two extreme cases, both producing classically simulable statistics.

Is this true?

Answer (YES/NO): YES